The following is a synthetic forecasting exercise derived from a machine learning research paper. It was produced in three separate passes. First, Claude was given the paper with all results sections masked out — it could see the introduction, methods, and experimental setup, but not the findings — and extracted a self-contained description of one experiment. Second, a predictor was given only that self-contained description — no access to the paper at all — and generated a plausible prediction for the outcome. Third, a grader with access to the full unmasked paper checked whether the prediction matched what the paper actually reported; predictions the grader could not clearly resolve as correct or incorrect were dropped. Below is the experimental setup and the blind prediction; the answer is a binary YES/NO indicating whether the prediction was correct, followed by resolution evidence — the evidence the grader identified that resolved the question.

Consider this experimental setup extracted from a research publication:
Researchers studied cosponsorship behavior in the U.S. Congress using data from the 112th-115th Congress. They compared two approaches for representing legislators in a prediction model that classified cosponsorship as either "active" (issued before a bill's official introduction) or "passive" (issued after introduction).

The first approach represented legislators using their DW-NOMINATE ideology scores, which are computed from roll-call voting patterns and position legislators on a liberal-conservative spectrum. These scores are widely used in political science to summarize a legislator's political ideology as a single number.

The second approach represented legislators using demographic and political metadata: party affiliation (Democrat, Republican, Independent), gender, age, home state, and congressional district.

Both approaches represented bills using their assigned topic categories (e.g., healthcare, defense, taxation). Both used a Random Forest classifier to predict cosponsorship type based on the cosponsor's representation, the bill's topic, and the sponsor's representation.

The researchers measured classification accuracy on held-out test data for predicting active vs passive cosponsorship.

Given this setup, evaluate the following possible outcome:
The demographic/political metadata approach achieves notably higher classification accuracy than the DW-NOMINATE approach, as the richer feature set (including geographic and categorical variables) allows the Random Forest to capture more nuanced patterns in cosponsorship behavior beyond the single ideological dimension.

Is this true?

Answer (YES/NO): NO